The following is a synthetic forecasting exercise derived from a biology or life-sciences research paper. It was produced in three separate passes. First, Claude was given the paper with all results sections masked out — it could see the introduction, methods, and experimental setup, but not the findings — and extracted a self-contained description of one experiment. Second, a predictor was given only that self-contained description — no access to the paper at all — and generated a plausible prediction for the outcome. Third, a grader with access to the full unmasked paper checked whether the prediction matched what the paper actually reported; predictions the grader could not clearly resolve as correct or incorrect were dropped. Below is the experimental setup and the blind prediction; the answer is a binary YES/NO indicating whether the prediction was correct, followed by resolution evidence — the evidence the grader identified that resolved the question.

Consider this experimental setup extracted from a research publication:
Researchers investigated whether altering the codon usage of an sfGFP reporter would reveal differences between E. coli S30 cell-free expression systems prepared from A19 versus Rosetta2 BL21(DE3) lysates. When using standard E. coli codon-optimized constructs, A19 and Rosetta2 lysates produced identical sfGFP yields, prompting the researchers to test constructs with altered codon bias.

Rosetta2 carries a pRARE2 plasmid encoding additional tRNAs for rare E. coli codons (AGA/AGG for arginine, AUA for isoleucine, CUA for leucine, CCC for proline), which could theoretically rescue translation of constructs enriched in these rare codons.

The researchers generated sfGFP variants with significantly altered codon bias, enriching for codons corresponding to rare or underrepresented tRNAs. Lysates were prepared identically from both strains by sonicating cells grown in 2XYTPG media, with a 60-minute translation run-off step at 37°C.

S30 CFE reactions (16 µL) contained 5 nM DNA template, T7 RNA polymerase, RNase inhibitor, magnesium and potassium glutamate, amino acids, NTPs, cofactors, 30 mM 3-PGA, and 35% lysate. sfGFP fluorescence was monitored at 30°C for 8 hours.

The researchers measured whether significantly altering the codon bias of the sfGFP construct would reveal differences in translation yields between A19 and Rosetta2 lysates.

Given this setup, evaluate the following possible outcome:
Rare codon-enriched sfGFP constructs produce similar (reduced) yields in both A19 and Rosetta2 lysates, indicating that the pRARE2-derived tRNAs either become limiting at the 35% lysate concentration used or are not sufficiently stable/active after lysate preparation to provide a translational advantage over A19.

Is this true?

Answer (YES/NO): NO